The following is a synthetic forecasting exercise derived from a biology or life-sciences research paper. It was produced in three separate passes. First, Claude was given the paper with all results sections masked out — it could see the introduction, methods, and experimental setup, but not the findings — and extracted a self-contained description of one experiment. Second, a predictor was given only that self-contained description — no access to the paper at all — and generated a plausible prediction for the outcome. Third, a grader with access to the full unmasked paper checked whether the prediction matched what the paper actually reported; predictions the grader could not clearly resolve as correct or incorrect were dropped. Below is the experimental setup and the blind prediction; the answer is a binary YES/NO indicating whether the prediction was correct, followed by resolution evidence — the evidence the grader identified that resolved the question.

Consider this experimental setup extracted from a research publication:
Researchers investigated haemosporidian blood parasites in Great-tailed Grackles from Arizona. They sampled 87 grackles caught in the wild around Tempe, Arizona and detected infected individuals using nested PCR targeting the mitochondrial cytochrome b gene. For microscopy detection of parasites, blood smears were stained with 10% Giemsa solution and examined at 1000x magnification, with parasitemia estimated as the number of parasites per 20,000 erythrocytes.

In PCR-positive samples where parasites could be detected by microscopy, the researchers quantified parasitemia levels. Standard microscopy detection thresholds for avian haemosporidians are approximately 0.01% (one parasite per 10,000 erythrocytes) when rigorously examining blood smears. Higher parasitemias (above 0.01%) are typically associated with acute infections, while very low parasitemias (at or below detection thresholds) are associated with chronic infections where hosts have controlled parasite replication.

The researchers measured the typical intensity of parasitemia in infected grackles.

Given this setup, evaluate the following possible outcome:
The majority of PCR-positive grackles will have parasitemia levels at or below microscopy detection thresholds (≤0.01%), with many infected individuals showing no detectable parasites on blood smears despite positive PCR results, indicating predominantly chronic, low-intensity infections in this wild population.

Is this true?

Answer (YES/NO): YES